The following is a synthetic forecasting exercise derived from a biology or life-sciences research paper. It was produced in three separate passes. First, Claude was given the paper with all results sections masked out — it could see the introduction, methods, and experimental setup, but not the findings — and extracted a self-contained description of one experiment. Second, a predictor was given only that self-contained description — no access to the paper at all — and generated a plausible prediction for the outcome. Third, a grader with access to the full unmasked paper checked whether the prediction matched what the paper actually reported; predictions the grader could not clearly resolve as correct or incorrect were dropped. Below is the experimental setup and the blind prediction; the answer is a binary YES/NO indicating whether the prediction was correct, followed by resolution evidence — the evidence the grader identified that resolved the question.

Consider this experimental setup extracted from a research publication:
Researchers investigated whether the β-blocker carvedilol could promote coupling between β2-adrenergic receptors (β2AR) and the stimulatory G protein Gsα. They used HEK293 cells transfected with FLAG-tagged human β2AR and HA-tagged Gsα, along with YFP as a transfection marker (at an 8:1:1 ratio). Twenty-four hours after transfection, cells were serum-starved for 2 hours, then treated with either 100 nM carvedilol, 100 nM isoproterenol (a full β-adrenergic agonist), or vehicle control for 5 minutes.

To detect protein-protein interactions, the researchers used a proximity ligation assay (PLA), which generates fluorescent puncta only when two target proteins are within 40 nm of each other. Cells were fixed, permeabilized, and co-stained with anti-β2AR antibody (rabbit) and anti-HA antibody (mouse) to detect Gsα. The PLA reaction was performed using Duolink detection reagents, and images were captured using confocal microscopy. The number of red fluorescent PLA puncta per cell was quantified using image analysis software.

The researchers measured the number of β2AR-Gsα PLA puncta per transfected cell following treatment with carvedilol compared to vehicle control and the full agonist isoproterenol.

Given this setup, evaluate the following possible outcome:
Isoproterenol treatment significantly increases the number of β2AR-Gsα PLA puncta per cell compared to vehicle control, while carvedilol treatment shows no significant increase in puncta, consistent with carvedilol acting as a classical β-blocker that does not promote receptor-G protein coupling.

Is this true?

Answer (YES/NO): NO